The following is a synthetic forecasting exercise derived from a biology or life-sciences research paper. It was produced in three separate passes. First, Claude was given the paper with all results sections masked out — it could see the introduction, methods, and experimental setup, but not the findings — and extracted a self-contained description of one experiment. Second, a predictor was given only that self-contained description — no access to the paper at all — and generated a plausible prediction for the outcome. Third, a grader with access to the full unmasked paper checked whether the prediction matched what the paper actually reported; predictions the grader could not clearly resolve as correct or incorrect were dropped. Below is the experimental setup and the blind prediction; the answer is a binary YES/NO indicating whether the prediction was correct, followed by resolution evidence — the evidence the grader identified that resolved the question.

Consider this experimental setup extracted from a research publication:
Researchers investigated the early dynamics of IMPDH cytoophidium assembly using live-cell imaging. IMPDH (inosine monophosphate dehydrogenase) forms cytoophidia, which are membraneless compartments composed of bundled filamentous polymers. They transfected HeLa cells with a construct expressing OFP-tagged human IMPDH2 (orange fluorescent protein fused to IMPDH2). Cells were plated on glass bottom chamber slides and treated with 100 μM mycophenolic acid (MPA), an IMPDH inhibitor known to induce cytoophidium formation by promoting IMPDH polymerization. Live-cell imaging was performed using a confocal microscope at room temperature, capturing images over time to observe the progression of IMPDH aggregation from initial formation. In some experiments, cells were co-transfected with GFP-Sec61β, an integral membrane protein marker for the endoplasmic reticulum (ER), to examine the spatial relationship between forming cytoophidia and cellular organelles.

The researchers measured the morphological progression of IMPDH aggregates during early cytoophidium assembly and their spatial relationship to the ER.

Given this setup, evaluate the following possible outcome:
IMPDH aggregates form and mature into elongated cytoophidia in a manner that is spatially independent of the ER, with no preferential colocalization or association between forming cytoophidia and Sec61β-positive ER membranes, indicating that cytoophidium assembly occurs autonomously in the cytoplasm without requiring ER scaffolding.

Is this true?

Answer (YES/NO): NO